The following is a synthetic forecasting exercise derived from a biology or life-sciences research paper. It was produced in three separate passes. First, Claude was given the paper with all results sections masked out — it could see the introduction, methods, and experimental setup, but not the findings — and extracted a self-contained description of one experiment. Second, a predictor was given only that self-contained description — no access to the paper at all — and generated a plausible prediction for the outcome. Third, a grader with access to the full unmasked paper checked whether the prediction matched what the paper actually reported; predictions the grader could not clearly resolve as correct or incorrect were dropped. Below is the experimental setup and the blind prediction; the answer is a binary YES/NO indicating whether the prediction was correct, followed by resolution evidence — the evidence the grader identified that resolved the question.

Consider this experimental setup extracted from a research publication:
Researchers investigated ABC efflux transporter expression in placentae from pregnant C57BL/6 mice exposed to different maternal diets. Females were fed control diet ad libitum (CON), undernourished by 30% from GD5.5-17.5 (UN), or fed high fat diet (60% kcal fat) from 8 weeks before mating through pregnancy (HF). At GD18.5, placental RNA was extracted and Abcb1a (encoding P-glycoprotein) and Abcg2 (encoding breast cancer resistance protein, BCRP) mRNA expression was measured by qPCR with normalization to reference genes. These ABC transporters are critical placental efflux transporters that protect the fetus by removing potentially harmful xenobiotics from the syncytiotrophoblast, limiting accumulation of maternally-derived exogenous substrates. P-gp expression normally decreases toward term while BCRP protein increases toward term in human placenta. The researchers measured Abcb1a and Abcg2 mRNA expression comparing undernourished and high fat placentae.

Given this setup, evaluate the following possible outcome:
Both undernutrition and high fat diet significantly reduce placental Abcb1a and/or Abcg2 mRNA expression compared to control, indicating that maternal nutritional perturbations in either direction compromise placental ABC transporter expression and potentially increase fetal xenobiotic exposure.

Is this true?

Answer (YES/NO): NO